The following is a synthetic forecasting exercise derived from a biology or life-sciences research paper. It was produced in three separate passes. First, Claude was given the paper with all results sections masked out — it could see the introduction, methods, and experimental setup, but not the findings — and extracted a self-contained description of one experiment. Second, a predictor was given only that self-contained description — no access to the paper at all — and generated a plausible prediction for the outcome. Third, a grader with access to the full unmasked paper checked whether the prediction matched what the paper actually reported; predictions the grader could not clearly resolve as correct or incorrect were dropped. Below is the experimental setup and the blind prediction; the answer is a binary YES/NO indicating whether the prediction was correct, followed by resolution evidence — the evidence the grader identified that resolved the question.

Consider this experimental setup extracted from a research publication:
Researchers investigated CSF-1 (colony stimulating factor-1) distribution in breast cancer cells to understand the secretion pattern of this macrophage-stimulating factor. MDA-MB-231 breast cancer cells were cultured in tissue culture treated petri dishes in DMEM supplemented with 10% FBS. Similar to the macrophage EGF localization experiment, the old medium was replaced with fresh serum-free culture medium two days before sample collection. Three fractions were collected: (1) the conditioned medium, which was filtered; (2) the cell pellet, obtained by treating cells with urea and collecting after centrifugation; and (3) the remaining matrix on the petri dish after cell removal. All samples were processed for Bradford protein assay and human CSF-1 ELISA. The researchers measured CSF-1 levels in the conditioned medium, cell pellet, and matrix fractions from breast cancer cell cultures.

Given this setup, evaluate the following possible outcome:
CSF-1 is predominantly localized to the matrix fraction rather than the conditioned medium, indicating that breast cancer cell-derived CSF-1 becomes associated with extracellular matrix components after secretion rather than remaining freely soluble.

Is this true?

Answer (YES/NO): NO